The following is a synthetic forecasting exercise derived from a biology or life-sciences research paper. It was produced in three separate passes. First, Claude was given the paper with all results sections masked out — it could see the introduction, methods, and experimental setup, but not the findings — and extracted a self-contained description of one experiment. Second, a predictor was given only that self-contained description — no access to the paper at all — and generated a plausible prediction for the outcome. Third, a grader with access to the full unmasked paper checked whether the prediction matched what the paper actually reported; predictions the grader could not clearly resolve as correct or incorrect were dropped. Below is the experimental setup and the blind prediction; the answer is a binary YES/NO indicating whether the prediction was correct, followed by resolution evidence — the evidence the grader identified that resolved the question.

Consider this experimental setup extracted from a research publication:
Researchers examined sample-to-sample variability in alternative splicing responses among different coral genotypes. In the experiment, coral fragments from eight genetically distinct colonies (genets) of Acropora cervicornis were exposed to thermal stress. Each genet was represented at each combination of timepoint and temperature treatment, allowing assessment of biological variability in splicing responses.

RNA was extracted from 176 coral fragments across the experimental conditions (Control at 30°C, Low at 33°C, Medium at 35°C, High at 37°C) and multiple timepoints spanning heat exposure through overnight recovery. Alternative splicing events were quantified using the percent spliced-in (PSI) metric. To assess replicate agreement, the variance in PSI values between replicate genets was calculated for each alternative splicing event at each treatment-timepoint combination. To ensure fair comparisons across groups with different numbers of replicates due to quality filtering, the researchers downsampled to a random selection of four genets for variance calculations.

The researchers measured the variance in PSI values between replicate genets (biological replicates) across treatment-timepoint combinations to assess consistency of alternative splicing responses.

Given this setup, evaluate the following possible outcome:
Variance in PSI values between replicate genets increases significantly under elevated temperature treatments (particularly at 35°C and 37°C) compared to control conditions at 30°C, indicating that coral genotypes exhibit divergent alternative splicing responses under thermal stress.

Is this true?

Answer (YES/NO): NO